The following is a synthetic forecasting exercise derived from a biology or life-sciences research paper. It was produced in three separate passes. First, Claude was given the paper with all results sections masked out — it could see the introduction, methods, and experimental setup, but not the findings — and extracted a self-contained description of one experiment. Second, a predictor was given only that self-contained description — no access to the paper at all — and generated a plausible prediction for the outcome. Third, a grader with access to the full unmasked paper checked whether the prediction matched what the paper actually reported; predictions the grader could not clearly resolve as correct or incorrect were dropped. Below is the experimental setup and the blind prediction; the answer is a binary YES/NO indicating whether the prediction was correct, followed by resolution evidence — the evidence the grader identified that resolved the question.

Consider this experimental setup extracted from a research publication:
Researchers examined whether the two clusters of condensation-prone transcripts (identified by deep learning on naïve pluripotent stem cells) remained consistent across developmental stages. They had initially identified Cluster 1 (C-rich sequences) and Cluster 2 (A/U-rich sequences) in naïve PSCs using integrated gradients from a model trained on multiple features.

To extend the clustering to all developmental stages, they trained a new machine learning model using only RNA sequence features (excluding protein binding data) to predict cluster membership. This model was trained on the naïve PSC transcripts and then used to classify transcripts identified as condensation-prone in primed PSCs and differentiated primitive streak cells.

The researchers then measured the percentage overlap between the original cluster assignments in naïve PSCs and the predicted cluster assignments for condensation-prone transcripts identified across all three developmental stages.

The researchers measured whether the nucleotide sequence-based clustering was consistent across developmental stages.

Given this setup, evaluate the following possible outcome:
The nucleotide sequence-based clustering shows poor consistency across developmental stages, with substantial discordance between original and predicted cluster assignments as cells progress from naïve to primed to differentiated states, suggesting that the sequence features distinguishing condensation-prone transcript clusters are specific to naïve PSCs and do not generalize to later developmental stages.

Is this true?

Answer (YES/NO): NO